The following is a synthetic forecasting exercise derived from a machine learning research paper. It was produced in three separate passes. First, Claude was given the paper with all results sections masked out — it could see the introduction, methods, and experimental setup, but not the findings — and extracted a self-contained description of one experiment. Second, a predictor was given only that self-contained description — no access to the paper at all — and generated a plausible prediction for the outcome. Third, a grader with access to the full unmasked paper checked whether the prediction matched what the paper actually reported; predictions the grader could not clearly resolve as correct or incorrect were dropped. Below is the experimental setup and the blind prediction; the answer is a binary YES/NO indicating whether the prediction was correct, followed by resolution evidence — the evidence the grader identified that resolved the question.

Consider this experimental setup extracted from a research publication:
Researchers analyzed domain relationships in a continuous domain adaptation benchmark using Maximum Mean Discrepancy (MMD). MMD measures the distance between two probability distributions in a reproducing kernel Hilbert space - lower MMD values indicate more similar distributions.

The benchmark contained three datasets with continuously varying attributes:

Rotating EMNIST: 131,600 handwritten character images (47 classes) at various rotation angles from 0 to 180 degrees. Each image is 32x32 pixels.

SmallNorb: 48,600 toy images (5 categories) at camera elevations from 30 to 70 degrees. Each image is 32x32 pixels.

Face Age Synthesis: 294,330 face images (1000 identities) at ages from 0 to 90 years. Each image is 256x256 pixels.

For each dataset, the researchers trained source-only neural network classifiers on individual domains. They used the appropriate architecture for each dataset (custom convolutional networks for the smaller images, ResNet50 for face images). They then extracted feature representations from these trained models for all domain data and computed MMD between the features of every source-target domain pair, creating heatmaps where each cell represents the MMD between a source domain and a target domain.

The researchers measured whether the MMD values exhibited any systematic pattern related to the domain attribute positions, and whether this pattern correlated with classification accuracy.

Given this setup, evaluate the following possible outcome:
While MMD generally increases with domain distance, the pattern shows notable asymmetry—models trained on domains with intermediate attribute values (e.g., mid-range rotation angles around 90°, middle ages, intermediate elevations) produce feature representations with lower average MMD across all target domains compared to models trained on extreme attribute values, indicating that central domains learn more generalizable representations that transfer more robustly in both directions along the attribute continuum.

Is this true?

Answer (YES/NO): NO